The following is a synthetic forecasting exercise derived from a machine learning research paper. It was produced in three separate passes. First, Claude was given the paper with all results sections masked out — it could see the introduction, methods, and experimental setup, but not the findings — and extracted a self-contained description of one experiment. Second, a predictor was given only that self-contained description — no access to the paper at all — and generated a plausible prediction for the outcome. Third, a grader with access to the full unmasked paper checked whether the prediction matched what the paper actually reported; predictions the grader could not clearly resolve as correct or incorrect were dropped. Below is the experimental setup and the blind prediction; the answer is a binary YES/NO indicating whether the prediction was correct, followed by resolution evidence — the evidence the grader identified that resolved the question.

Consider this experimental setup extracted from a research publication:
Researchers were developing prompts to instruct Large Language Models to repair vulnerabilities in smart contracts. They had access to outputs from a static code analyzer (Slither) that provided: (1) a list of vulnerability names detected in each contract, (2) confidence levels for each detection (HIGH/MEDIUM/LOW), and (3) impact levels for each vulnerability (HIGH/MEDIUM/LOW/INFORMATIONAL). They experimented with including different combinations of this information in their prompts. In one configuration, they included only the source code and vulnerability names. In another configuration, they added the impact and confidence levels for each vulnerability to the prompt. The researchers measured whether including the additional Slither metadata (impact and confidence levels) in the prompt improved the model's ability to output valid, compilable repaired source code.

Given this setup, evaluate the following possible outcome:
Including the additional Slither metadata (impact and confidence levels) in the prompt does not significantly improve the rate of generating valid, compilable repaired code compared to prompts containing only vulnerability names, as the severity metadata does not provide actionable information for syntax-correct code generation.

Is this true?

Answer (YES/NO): NO